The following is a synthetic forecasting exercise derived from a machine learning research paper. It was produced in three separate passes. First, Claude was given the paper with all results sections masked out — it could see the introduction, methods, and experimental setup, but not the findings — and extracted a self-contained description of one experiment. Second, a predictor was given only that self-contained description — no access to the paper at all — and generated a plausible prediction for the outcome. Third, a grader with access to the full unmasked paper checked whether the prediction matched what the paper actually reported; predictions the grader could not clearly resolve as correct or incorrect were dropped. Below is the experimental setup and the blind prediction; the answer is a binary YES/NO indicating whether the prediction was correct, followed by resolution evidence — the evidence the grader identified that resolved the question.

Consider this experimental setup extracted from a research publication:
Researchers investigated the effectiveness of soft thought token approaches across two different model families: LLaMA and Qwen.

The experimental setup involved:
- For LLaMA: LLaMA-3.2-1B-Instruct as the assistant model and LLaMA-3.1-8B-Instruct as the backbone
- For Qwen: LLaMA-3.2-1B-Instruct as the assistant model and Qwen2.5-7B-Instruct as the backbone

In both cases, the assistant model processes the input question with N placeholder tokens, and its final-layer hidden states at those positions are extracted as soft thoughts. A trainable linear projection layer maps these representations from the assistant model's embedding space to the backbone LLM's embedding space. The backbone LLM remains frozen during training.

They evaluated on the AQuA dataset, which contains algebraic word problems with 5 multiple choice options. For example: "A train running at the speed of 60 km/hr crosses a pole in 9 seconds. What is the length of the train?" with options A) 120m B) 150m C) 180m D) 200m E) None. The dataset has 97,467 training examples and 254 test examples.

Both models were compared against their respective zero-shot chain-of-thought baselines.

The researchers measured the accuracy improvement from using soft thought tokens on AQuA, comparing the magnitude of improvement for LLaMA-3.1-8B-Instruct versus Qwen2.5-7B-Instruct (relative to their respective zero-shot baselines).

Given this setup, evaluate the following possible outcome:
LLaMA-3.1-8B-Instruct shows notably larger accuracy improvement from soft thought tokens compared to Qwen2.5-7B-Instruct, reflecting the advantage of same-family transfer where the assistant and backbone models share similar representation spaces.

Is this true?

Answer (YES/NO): NO